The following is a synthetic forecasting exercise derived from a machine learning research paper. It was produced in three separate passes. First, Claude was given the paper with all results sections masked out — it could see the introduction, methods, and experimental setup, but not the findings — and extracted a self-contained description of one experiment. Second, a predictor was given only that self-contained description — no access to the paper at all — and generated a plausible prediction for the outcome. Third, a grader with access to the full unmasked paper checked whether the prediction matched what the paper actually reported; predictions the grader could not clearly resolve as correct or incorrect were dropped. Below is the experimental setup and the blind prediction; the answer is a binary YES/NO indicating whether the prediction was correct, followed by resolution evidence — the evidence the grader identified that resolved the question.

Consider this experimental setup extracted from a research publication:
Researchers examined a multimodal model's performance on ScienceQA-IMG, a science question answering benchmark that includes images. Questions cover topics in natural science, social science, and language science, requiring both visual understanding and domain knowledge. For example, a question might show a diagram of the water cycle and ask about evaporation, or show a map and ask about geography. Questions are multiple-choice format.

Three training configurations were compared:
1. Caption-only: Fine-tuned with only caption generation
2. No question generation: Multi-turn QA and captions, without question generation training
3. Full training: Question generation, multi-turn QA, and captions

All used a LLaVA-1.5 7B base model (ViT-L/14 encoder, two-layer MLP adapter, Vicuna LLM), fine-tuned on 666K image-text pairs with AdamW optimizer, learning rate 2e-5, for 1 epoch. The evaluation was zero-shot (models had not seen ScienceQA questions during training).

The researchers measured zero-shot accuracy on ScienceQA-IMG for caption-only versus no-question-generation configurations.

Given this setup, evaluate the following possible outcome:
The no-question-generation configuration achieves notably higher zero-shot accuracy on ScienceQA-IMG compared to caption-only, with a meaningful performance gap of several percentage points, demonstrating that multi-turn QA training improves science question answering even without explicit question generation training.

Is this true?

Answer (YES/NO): NO